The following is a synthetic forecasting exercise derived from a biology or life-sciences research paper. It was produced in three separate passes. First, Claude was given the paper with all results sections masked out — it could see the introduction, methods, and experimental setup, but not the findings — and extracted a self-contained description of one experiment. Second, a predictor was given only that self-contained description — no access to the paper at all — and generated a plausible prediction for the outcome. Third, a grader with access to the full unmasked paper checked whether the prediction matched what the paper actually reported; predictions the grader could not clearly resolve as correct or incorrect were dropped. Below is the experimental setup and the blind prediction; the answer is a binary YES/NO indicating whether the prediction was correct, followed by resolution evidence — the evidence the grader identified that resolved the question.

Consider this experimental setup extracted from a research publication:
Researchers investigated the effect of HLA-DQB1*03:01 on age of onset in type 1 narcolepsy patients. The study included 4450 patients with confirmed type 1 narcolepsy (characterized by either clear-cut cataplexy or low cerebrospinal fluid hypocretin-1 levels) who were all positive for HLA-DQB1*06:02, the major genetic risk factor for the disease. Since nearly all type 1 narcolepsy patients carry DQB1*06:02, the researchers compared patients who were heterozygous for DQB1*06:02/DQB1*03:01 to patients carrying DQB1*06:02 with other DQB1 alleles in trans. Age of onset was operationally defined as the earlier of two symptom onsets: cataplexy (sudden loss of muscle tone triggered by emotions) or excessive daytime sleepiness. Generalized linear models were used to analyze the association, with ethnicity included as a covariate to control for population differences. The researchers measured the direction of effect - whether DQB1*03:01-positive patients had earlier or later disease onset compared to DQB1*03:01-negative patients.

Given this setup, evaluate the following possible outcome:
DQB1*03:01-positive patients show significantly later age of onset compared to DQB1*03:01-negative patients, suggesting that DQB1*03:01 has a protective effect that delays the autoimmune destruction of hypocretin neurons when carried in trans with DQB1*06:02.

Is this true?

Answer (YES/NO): NO